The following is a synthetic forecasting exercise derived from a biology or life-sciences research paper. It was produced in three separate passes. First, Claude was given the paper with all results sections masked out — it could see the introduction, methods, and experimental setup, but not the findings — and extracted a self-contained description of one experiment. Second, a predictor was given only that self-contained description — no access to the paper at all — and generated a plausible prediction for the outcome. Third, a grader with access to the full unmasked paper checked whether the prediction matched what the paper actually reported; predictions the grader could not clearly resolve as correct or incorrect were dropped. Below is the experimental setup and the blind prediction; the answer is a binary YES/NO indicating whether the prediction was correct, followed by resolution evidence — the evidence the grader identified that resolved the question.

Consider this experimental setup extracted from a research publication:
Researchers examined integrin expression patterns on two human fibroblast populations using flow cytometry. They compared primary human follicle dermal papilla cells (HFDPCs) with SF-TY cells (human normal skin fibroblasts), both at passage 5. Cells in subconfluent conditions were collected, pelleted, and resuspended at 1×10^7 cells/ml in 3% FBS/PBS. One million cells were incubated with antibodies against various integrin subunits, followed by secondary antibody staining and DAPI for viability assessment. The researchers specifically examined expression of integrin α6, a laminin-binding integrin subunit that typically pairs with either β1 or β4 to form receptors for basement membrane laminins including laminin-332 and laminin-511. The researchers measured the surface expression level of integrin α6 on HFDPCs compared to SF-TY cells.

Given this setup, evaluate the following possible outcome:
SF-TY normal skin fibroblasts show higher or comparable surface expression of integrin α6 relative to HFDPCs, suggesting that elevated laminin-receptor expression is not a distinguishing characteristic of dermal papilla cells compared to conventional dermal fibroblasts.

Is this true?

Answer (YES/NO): YES